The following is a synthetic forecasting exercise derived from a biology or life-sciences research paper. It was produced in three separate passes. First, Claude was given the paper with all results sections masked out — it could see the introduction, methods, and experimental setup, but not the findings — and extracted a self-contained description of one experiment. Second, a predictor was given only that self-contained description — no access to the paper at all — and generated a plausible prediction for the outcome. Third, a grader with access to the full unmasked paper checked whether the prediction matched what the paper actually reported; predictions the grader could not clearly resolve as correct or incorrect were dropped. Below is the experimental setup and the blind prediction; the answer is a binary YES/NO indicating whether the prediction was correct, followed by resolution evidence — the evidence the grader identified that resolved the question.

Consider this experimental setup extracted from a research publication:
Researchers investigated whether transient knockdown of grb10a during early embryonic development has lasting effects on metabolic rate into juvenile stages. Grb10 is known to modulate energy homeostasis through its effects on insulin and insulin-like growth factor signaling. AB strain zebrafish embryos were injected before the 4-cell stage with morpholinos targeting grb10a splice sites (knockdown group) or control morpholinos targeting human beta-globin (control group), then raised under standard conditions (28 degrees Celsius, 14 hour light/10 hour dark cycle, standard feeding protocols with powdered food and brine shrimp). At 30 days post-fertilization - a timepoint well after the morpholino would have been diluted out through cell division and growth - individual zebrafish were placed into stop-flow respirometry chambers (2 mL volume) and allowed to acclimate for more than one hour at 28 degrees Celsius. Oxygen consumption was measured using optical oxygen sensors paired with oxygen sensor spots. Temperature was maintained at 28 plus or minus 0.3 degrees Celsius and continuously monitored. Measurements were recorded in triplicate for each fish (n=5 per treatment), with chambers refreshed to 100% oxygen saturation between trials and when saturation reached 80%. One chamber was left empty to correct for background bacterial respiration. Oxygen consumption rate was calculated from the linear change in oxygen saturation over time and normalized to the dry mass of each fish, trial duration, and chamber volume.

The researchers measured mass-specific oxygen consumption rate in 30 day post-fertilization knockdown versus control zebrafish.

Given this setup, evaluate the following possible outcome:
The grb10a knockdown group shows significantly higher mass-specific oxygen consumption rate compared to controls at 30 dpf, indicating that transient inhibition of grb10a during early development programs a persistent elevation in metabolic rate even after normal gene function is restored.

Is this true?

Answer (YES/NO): YES